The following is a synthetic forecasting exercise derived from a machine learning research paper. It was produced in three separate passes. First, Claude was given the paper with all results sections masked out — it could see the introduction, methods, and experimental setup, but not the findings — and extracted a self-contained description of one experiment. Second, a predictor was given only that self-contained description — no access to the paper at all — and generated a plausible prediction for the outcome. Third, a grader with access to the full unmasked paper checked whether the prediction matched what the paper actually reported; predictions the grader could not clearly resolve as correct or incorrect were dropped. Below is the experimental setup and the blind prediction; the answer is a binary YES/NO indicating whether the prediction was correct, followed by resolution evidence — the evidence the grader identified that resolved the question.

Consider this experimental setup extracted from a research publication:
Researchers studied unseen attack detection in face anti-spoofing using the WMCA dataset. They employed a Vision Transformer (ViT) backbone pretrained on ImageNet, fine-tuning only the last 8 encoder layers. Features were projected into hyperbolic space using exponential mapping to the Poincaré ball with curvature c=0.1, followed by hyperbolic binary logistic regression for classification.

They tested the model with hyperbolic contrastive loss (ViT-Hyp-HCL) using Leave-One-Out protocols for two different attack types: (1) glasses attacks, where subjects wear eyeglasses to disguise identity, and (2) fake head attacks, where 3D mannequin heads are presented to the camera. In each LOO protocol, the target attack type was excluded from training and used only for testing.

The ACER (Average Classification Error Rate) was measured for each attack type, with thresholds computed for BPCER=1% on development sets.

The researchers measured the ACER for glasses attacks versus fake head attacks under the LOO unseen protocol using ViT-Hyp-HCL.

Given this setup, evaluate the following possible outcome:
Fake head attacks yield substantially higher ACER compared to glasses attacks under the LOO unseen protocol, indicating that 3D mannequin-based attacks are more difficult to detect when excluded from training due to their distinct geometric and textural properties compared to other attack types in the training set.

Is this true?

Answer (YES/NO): NO